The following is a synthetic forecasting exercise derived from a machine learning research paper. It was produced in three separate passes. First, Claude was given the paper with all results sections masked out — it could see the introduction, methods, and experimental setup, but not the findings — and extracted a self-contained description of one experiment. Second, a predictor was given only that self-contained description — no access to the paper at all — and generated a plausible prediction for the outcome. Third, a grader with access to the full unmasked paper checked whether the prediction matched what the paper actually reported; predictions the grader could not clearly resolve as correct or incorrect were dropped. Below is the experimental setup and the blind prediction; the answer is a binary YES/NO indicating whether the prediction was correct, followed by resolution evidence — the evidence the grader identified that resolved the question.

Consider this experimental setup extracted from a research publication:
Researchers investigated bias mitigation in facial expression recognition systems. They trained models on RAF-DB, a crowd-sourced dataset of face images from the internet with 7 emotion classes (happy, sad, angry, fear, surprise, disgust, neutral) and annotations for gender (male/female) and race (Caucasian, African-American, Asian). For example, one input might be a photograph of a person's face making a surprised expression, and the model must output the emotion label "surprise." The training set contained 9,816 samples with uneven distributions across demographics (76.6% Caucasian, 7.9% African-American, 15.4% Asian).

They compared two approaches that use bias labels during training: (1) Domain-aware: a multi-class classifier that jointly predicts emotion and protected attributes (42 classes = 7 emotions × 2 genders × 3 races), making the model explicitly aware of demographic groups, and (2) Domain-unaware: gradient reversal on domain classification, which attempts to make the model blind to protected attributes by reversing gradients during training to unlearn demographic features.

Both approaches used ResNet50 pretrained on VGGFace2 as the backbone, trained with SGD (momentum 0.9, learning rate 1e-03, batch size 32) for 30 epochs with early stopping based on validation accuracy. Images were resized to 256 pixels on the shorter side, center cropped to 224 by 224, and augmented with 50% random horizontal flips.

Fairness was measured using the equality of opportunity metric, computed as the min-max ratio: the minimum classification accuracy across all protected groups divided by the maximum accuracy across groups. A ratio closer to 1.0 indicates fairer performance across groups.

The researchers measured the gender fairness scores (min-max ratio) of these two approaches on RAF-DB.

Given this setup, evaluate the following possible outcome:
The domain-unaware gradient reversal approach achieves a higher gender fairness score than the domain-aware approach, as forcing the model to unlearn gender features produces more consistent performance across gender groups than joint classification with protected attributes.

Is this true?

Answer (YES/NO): YES